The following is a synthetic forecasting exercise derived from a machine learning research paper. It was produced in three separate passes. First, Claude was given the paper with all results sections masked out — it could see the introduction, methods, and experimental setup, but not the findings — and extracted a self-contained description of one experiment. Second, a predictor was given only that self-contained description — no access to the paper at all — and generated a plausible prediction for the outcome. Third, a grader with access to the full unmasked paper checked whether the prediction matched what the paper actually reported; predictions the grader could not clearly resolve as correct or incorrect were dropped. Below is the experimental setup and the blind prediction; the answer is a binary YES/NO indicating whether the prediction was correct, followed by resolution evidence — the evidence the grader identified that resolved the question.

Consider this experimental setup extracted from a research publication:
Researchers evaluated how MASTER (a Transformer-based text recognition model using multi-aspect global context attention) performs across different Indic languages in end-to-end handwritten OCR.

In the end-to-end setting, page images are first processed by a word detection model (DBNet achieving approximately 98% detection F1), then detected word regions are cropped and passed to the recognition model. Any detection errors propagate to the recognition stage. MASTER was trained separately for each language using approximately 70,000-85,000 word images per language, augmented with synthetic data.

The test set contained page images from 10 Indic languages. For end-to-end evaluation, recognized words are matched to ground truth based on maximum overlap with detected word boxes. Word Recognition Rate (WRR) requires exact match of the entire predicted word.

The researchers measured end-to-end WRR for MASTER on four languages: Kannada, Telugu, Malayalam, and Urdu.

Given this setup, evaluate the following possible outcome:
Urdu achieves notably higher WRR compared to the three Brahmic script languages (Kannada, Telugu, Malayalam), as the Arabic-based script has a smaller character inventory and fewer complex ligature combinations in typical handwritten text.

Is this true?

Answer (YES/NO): NO